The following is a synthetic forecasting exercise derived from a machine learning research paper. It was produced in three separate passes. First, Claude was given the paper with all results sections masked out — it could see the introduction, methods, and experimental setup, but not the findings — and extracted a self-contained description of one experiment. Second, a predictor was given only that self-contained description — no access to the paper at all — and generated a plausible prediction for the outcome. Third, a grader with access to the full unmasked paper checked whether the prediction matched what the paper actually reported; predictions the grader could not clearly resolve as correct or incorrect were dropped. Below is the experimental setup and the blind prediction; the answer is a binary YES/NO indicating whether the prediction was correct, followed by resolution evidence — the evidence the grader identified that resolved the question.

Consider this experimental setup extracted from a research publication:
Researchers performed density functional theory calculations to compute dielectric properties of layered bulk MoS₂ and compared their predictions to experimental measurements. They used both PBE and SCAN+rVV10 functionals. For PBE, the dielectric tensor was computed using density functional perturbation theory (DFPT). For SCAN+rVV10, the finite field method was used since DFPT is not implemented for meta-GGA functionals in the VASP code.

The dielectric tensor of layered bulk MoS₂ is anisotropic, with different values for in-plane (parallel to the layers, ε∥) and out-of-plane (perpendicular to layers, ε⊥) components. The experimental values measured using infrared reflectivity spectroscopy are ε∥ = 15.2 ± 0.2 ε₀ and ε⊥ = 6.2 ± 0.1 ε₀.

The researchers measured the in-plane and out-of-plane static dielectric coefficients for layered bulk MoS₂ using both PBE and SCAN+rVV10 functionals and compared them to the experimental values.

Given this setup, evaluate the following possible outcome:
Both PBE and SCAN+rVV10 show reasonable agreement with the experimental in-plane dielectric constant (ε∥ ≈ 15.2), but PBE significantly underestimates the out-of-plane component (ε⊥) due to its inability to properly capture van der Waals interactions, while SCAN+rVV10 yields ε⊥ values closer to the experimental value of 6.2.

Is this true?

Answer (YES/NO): NO